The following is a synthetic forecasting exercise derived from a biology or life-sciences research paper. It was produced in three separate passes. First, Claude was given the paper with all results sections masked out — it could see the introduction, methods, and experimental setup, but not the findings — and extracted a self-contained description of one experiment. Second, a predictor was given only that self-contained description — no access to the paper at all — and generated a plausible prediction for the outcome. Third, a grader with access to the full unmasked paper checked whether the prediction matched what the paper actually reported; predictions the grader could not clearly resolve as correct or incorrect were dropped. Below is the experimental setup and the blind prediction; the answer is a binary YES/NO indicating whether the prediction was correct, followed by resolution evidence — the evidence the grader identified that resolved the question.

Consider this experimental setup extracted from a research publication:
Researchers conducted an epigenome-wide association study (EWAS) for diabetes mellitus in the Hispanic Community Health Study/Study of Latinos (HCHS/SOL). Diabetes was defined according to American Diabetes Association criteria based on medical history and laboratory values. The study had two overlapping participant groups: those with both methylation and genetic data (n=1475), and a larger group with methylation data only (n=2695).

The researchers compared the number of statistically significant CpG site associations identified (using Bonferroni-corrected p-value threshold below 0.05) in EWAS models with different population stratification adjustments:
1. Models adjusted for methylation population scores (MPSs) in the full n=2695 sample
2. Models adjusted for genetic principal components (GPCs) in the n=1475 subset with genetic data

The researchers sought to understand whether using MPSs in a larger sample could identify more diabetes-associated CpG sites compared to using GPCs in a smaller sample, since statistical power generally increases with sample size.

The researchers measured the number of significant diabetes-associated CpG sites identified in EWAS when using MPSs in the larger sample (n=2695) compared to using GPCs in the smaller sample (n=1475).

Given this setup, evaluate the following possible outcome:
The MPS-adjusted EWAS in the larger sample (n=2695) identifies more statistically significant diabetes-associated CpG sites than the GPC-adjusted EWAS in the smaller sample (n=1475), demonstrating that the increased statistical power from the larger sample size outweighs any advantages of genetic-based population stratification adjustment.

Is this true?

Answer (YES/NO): YES